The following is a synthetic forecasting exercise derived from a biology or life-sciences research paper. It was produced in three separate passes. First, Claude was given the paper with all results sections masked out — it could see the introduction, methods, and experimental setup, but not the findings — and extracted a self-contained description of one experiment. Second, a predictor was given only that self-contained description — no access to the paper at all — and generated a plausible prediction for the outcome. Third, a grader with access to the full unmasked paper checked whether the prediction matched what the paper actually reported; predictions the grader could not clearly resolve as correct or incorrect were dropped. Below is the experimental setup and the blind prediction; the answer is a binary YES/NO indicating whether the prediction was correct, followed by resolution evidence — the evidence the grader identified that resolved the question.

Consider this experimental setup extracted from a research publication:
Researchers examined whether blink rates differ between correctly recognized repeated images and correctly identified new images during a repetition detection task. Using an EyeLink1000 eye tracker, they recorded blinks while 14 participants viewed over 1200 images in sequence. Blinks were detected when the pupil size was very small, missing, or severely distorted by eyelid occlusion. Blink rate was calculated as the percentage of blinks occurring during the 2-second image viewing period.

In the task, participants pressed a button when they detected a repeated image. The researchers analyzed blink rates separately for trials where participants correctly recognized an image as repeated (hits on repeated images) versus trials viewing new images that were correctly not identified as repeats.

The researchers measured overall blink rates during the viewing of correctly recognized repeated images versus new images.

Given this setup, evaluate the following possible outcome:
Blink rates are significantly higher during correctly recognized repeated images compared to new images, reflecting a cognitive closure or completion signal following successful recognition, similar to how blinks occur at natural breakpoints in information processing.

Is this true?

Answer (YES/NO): NO